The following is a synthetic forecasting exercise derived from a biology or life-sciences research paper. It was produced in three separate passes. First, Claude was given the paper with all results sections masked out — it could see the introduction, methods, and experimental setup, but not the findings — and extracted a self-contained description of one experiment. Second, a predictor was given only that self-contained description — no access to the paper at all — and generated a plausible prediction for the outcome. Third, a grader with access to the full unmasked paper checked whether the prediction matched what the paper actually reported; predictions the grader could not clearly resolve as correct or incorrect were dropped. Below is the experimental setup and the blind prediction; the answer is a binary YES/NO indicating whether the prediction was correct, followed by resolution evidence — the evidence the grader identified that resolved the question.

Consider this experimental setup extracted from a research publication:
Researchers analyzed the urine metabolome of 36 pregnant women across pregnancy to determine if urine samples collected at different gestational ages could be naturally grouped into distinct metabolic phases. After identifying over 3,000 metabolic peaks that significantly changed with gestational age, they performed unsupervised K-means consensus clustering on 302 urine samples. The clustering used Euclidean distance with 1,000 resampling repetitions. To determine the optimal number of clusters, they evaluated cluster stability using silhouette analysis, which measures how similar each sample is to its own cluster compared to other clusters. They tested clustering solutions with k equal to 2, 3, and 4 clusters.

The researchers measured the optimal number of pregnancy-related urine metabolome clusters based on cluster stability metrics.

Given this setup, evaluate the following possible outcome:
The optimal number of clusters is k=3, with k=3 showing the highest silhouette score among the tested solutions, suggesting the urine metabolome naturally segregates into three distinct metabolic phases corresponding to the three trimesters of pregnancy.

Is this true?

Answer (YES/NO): NO